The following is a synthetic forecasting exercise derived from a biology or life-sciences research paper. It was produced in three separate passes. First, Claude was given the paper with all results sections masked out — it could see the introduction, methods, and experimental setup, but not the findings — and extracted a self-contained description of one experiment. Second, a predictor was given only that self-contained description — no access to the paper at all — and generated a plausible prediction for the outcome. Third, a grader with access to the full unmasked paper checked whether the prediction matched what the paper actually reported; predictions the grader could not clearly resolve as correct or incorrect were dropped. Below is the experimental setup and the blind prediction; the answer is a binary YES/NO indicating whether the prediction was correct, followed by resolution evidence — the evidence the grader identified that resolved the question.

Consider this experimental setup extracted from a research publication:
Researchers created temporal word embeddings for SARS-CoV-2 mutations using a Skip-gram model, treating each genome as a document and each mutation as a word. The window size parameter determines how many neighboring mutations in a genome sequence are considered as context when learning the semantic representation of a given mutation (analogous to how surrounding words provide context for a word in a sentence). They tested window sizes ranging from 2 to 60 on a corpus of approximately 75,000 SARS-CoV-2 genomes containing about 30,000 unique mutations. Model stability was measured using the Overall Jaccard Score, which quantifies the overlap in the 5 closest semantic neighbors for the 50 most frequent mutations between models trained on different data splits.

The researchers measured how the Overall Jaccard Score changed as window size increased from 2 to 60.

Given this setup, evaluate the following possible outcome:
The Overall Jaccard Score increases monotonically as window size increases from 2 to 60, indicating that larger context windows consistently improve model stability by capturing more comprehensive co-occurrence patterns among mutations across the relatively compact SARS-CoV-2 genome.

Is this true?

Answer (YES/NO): NO